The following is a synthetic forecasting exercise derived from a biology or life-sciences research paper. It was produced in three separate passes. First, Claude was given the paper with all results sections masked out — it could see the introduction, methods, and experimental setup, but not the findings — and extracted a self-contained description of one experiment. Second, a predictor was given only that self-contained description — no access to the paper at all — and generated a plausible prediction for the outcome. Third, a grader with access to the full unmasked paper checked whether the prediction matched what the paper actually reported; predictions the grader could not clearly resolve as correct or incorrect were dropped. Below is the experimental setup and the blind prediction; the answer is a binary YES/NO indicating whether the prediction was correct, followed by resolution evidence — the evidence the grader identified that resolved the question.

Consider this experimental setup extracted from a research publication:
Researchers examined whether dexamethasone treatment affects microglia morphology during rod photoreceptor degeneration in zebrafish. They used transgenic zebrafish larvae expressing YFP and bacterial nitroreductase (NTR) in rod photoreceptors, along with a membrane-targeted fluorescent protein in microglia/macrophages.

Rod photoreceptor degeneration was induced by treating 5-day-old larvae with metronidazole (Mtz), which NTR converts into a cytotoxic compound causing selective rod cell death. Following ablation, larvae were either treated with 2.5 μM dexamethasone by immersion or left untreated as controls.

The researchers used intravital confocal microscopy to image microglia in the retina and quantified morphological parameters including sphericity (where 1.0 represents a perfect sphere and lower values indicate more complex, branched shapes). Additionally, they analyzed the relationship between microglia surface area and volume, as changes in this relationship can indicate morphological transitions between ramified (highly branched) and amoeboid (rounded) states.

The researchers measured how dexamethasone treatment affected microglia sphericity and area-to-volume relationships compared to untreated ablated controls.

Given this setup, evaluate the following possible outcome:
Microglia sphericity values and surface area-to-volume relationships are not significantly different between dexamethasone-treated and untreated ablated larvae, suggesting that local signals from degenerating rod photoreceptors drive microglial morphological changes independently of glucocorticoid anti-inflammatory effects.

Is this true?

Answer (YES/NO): YES